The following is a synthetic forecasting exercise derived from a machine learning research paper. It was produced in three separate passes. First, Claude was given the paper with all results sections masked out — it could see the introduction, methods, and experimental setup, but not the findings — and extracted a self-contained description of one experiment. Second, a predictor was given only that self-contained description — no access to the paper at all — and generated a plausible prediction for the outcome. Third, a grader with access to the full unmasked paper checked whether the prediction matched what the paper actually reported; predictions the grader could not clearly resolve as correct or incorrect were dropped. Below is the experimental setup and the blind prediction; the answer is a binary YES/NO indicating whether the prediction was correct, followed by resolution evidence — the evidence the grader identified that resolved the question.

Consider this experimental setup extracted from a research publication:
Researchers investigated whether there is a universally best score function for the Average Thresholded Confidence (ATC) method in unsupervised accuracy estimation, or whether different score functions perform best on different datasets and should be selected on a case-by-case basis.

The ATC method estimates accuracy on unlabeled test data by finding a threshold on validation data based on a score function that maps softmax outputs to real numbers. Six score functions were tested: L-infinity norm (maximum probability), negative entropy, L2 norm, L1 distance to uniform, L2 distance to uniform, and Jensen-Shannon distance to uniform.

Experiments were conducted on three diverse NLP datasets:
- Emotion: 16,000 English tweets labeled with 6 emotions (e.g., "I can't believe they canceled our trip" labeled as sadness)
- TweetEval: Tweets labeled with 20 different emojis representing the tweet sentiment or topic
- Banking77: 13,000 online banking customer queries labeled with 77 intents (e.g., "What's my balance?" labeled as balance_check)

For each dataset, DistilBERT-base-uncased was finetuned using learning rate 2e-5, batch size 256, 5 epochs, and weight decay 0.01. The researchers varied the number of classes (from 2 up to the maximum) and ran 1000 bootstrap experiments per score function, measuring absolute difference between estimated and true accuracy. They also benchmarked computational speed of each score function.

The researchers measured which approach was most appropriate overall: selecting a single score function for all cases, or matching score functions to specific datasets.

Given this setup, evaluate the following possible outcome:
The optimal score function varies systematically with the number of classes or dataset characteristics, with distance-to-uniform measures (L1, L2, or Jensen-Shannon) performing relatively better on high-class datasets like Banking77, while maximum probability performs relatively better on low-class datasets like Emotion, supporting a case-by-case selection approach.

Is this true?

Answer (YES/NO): NO